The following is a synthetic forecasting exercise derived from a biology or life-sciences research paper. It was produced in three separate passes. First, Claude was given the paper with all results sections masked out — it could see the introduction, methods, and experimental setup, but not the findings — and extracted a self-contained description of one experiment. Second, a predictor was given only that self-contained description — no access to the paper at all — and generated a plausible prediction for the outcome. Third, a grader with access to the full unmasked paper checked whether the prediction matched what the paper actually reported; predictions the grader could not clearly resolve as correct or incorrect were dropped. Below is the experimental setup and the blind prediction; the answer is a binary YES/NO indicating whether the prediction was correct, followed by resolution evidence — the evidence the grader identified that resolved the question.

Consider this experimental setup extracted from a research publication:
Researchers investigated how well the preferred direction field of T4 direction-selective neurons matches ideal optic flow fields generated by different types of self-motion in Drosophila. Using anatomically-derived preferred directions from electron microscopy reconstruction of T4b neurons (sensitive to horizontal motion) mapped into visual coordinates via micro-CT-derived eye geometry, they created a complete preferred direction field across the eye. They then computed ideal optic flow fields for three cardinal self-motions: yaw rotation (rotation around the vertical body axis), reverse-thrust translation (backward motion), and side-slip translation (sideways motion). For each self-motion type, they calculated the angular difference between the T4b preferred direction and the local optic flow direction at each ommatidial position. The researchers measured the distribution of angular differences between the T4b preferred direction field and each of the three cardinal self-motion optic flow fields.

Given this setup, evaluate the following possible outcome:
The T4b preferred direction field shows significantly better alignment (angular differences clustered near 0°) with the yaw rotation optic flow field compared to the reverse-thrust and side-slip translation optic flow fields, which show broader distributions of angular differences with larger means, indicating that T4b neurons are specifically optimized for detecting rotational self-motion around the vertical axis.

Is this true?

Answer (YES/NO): YES